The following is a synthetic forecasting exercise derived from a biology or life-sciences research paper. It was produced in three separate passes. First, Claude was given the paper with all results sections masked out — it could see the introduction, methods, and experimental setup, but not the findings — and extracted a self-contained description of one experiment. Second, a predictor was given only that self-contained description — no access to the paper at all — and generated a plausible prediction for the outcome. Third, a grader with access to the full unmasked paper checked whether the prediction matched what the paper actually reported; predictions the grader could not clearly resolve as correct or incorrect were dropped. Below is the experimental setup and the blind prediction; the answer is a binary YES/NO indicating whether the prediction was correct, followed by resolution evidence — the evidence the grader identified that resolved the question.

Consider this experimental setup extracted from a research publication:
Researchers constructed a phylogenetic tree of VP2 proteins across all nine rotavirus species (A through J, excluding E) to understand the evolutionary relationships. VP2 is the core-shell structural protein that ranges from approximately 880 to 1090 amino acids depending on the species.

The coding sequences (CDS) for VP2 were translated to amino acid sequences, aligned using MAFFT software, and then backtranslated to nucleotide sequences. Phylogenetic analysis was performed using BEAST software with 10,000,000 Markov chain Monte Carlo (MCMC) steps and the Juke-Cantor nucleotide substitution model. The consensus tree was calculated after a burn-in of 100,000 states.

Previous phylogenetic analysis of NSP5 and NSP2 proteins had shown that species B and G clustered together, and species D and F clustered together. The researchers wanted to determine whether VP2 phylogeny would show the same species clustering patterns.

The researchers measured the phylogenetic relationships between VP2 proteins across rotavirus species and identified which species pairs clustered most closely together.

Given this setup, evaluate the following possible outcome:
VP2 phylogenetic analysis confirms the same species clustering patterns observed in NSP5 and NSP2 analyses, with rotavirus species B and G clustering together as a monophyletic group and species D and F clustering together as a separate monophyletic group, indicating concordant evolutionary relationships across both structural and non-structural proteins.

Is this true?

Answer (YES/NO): YES